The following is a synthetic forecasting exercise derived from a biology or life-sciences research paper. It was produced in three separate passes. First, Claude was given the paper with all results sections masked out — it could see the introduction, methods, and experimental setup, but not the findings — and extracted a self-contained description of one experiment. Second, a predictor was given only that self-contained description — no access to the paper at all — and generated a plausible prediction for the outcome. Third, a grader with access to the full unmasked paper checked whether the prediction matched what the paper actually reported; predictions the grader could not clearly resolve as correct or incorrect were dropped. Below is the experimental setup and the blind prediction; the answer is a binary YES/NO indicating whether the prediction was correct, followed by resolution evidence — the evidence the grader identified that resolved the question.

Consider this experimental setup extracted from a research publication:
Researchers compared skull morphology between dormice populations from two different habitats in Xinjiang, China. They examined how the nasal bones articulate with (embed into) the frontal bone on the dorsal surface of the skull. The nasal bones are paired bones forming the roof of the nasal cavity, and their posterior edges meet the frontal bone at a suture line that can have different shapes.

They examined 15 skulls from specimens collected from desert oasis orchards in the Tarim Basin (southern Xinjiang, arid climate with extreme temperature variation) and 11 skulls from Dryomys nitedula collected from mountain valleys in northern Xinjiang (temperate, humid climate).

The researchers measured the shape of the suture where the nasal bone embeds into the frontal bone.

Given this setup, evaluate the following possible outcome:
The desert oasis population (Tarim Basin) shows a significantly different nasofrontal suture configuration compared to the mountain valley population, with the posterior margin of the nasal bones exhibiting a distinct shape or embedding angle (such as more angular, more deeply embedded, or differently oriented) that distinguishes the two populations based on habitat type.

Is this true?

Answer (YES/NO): YES